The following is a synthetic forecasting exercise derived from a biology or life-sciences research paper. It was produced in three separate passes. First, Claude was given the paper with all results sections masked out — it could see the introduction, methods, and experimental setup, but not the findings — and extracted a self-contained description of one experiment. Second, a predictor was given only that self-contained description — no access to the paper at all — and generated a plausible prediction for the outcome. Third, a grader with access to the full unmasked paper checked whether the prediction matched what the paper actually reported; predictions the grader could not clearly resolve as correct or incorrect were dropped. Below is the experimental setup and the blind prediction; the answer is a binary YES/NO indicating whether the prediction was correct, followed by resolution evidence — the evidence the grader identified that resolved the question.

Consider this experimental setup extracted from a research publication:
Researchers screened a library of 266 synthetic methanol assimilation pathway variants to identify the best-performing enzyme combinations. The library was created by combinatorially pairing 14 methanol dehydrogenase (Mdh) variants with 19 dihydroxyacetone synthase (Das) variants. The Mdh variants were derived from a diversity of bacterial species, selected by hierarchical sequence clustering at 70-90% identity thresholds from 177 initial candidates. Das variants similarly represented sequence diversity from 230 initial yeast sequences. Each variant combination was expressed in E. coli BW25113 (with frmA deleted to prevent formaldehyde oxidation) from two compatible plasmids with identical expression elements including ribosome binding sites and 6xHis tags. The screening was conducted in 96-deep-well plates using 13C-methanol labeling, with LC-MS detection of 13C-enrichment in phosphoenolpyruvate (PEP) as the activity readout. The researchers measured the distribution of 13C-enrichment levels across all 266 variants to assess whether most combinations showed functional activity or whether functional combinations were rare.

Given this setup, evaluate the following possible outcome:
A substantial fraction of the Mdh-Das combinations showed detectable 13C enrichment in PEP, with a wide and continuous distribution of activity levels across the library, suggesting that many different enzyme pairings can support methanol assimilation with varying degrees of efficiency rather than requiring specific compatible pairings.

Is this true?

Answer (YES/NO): YES